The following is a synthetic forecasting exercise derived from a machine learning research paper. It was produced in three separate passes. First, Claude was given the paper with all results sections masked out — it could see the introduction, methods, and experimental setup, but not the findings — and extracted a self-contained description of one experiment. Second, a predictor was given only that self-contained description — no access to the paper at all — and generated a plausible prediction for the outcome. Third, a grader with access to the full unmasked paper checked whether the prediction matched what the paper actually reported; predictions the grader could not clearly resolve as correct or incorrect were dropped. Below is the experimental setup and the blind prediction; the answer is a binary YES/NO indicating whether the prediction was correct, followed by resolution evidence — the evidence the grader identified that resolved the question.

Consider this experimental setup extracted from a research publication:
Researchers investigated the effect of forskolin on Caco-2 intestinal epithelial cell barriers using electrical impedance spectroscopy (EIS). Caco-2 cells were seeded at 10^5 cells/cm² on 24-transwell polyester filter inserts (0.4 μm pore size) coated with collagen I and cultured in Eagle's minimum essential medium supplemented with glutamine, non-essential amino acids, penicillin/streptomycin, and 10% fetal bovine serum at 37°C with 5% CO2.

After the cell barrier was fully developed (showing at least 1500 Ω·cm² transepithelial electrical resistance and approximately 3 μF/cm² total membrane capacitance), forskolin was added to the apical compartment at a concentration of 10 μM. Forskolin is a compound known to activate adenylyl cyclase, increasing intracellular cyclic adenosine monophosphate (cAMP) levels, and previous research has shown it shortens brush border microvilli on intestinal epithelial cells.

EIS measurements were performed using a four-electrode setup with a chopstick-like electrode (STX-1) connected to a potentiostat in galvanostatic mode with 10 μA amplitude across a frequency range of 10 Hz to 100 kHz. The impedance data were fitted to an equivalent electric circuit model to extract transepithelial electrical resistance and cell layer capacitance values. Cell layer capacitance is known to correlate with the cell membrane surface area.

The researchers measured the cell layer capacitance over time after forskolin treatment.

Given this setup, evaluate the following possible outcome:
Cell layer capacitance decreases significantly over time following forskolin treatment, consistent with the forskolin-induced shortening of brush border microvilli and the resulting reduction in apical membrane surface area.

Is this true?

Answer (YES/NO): NO